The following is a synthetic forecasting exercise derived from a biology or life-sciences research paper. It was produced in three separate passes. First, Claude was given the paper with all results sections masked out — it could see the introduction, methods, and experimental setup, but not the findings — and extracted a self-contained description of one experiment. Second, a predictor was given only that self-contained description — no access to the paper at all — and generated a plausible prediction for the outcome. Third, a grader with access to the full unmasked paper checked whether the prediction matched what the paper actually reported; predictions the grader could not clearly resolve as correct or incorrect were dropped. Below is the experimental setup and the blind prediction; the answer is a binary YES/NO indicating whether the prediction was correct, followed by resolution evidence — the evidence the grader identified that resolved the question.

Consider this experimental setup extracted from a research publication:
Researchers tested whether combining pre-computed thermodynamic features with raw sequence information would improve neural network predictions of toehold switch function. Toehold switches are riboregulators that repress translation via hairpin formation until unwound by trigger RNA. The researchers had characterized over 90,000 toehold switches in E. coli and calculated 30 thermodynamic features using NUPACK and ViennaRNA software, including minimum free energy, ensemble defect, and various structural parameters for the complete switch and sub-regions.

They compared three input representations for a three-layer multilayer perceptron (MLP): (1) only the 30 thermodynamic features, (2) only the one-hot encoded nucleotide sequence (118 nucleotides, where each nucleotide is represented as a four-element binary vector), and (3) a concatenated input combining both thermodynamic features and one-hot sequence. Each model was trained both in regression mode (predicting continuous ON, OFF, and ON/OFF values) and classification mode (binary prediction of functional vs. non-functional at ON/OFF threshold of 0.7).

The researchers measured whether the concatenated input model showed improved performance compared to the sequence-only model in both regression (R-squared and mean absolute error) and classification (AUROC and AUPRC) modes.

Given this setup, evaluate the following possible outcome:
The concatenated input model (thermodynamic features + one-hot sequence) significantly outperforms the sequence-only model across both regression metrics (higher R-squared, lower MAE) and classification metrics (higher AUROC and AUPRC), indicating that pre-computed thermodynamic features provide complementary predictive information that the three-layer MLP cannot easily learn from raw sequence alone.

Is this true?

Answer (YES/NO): NO